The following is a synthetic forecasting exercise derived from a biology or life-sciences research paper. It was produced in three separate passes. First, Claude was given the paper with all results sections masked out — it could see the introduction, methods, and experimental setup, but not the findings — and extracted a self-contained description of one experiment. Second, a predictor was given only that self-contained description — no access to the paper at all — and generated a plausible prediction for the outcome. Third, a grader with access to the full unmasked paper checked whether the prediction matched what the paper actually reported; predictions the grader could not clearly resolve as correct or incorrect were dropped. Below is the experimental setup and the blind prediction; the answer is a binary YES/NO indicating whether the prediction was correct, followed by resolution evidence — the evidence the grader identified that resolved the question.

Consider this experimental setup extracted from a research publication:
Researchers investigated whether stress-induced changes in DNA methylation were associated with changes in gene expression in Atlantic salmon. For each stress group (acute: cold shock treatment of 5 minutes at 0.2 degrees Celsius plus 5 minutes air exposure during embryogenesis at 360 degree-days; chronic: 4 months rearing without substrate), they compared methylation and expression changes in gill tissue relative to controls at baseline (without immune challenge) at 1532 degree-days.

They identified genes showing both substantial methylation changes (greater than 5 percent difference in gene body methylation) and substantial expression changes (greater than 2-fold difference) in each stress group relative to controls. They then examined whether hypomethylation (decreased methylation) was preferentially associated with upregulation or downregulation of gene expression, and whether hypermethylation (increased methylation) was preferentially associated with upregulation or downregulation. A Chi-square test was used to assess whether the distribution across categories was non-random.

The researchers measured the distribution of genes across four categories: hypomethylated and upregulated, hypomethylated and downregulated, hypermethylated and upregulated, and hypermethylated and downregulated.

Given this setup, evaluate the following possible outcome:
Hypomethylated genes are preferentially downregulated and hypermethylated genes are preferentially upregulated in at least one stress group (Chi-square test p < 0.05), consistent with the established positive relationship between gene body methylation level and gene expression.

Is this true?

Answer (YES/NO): NO